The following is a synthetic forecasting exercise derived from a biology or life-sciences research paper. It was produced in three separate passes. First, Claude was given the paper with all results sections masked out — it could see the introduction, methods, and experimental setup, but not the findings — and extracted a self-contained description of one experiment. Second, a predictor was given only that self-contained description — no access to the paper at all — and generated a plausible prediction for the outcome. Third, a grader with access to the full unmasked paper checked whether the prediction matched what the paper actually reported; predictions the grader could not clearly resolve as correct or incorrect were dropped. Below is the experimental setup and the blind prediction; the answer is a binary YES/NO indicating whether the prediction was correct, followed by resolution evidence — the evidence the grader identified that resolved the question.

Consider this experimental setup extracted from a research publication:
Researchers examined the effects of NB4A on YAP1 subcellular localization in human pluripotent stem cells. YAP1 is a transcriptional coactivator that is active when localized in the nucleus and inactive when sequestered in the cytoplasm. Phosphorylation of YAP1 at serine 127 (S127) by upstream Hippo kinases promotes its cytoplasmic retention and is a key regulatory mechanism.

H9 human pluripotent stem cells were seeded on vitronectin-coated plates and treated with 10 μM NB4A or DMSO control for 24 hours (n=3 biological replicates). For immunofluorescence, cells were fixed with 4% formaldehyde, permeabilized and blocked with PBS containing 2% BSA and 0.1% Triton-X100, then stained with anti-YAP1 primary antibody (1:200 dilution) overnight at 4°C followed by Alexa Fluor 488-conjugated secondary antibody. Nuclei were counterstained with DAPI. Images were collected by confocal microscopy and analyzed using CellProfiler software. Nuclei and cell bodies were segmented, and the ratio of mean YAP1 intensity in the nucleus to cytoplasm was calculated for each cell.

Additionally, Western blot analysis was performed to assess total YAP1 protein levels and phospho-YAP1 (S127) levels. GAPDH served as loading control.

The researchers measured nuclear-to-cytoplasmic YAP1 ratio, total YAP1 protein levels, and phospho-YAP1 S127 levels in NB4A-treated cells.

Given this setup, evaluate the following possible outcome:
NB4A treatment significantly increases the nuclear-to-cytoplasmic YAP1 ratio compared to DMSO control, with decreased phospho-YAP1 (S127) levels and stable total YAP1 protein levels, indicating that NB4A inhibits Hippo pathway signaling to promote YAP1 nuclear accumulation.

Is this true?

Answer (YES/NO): NO